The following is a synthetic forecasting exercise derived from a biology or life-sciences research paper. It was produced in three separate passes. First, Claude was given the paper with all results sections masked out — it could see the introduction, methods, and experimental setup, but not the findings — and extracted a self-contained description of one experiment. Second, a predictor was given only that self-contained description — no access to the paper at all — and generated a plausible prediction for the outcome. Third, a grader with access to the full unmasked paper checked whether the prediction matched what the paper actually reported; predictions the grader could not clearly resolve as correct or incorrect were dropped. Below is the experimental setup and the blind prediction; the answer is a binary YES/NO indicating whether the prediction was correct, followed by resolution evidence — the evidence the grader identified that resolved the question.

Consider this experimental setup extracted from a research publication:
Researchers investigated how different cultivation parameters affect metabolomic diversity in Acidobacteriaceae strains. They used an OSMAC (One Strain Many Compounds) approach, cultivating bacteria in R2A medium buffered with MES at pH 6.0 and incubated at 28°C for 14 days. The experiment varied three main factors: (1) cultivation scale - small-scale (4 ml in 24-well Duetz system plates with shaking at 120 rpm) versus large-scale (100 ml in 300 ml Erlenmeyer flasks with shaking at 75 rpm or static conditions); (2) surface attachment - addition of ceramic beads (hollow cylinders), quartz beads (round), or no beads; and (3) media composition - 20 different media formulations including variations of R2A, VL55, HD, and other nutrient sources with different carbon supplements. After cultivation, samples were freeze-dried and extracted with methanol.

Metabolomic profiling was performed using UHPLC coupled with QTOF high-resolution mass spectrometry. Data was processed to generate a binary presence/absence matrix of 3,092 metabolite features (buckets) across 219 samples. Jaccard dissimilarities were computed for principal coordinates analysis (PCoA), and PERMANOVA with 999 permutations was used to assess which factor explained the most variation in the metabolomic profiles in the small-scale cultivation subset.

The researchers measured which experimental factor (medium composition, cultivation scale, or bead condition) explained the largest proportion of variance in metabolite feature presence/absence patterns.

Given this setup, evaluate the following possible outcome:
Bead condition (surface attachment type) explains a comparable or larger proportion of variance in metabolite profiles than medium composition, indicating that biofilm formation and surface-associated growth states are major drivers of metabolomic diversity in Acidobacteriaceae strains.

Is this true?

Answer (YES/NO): NO